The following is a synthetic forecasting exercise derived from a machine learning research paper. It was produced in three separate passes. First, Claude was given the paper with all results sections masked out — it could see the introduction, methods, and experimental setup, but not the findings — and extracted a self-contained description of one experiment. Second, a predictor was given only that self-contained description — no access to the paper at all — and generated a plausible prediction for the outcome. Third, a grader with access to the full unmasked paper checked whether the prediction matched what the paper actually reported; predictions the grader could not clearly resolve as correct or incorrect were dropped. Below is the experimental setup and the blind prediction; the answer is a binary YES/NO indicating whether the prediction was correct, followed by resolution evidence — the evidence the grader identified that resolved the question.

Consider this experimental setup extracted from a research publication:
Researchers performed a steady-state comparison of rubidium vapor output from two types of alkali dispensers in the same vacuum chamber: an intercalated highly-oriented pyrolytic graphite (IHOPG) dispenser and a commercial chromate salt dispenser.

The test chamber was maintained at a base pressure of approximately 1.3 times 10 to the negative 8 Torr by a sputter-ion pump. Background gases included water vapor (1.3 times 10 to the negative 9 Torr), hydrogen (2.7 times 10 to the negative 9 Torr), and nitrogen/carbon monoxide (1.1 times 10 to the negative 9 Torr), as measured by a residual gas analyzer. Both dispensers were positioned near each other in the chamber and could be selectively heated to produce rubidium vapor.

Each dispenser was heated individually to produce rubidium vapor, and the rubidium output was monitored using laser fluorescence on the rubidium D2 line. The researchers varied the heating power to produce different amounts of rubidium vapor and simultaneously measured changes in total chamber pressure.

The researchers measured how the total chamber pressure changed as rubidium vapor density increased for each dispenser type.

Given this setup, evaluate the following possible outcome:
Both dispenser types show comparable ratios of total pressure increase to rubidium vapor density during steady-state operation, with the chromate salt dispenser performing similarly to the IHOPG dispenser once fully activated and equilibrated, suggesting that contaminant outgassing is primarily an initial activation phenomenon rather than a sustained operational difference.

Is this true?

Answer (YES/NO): NO